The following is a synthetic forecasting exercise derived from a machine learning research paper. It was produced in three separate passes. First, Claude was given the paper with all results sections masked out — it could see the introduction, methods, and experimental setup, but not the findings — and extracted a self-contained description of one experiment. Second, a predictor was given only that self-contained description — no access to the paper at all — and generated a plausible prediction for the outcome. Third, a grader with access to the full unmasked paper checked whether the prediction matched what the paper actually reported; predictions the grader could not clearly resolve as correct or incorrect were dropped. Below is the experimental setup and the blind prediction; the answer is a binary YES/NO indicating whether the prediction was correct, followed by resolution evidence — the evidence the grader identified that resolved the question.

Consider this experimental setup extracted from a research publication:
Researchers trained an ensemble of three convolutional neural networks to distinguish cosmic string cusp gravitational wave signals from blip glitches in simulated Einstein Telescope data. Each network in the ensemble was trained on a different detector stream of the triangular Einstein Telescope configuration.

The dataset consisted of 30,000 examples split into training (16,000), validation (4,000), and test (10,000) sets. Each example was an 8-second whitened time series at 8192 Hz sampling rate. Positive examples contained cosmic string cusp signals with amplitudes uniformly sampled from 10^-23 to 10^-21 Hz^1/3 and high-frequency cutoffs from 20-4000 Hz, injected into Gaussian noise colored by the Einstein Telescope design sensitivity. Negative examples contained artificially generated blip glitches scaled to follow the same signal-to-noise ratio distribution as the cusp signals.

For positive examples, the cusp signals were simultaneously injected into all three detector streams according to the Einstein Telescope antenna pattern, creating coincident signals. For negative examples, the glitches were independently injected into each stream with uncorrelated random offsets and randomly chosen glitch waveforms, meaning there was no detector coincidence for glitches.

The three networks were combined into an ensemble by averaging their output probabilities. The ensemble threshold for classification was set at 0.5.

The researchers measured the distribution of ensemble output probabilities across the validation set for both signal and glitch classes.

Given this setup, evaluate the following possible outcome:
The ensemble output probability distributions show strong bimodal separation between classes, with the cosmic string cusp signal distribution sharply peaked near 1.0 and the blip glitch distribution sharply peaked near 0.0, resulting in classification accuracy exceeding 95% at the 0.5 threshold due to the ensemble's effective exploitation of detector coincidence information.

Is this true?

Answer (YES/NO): NO